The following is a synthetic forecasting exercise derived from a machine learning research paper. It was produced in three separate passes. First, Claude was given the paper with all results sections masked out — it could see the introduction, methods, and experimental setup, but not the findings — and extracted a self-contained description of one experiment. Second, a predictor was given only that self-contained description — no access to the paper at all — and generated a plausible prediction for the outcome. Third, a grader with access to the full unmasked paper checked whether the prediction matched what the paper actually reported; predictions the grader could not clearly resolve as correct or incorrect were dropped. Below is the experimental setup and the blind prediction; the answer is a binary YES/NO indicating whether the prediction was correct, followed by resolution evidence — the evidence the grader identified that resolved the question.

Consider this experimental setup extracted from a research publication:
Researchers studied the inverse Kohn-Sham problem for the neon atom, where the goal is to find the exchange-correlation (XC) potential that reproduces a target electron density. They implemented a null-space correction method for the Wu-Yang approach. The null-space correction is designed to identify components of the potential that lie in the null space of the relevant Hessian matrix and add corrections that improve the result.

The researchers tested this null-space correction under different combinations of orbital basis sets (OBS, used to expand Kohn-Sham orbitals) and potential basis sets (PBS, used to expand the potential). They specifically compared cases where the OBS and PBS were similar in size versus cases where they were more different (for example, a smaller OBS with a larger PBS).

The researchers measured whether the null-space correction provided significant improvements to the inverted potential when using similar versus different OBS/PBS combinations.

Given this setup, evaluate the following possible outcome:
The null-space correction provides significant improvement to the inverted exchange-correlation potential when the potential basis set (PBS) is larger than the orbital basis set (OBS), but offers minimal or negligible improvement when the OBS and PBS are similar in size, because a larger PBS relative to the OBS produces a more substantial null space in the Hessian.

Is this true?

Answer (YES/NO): YES